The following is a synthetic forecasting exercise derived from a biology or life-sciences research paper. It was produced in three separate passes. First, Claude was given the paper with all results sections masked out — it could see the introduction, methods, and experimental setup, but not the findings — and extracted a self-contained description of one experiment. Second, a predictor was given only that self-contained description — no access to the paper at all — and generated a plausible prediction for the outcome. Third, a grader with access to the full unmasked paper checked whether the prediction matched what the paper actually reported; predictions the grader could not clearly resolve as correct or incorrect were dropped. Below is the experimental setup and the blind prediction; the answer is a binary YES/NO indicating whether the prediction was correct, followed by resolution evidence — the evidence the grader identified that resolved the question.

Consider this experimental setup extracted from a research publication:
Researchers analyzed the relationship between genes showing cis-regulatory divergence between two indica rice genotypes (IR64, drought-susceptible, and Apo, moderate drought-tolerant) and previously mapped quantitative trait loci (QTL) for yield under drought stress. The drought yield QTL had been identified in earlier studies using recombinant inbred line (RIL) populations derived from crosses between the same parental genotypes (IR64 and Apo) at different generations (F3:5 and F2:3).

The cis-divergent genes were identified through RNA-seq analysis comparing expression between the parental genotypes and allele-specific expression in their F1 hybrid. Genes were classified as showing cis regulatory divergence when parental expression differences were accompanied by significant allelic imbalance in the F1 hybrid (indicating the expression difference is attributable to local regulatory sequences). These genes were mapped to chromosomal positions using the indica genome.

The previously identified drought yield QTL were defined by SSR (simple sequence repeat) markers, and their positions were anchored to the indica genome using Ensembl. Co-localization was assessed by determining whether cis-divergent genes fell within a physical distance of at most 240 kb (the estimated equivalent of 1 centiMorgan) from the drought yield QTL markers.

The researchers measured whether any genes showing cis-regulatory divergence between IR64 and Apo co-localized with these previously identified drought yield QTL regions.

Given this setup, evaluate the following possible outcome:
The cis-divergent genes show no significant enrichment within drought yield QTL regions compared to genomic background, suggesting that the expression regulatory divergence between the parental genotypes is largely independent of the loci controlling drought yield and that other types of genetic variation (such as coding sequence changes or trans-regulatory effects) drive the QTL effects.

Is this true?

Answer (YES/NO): NO